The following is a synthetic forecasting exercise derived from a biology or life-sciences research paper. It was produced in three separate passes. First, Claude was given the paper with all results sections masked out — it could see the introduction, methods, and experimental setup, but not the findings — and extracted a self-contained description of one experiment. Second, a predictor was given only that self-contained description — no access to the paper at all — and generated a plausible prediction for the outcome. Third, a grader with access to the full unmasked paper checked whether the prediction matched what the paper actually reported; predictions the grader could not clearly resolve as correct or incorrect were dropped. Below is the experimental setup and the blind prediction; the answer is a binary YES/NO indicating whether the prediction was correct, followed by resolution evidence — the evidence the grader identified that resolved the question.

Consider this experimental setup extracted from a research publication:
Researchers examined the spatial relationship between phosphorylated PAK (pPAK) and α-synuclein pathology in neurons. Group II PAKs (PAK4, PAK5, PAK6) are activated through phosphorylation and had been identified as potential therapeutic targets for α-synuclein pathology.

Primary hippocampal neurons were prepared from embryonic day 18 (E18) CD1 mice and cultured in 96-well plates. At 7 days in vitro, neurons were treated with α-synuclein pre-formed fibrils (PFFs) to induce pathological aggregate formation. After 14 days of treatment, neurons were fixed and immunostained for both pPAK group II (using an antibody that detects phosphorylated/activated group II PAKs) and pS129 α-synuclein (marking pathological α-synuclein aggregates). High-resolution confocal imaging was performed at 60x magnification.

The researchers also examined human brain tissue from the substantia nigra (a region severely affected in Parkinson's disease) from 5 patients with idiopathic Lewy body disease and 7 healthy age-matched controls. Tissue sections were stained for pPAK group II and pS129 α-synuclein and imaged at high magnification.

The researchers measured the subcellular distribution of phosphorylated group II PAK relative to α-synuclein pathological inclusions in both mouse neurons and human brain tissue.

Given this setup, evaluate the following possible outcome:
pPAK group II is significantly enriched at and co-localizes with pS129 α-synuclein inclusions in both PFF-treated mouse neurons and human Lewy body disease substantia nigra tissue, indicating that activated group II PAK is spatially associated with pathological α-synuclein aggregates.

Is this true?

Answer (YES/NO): NO